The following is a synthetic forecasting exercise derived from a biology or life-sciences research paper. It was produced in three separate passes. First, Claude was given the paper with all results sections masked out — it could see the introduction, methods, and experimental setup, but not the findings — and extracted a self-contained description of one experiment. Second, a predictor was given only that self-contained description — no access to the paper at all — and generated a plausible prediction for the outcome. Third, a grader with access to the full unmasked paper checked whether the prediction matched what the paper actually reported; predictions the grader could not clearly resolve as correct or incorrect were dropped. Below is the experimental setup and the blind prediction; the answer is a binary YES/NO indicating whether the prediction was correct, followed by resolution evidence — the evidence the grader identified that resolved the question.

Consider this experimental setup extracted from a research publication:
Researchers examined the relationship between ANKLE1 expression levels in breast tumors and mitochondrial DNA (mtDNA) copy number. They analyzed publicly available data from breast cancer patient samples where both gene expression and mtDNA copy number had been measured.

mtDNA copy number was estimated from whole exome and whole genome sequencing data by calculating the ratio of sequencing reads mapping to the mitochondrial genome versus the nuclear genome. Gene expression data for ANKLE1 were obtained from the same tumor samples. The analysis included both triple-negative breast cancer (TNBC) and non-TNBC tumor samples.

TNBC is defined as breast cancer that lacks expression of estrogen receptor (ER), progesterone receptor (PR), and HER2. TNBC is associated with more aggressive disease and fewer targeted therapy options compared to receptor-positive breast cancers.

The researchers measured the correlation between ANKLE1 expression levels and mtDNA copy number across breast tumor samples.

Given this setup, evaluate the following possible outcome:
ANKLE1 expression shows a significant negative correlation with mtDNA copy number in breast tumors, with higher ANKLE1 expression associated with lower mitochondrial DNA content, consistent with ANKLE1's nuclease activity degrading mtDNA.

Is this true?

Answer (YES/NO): YES